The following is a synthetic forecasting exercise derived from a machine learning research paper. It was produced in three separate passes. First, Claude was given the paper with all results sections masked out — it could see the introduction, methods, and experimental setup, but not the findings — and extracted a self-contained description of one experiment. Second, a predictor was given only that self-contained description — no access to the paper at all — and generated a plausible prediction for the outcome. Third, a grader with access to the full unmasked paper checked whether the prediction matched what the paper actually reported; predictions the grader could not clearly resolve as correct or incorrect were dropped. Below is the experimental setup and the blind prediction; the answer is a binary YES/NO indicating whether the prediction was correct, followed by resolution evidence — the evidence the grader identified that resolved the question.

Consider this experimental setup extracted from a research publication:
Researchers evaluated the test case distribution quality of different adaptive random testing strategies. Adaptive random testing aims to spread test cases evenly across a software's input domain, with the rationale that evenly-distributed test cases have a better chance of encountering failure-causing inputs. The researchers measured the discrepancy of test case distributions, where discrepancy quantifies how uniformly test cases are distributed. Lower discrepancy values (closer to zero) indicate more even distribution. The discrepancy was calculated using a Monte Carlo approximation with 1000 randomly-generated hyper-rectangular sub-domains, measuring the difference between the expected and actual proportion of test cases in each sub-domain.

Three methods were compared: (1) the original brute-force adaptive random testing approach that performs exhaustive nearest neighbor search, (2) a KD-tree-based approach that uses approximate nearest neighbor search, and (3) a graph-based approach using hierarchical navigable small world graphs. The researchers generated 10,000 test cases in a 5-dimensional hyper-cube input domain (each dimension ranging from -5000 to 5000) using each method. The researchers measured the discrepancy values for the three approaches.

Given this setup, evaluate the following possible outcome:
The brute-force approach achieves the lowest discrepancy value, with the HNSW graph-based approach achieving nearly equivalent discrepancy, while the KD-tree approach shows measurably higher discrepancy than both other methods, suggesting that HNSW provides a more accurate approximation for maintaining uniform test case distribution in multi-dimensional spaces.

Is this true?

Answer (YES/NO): NO